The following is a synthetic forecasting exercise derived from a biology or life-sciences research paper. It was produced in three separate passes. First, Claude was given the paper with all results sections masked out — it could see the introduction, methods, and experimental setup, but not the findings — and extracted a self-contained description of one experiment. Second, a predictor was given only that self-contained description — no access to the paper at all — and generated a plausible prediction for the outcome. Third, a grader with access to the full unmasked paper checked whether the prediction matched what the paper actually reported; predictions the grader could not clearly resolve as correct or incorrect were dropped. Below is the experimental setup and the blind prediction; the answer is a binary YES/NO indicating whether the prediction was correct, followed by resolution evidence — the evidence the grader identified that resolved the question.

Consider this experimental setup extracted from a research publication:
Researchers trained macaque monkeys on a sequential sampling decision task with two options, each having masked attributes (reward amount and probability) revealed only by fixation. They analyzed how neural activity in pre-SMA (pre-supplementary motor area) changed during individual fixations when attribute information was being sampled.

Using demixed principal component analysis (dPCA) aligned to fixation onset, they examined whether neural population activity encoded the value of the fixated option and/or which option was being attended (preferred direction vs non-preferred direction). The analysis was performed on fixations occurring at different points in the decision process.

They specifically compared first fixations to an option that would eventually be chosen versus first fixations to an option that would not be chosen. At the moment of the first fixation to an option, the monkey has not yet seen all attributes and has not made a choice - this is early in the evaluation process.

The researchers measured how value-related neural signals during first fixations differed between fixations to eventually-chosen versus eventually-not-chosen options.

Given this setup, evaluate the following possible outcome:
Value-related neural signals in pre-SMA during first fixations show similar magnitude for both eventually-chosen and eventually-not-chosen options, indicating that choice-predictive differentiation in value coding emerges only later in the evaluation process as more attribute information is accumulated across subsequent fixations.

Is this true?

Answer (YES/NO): NO